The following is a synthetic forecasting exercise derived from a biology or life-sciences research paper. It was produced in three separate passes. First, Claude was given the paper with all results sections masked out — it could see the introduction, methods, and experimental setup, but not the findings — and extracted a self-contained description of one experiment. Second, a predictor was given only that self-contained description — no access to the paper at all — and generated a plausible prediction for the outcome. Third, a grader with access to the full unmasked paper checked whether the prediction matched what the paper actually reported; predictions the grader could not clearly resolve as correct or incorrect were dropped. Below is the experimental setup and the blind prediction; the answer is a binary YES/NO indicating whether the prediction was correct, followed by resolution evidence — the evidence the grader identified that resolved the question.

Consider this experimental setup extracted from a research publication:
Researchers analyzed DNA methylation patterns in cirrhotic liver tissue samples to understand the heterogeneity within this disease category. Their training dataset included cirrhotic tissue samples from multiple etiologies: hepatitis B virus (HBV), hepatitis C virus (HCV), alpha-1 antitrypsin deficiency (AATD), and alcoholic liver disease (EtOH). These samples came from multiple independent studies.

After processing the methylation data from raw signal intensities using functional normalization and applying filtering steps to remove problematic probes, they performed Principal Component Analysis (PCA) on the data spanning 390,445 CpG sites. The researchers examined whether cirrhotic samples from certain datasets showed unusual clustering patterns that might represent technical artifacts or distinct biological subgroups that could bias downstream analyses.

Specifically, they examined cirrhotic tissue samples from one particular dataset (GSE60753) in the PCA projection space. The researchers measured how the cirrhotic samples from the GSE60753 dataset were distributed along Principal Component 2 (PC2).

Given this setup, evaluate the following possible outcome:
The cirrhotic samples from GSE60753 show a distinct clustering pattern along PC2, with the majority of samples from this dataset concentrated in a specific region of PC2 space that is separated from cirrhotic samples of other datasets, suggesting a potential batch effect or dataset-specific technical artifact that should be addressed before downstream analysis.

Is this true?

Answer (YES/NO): NO